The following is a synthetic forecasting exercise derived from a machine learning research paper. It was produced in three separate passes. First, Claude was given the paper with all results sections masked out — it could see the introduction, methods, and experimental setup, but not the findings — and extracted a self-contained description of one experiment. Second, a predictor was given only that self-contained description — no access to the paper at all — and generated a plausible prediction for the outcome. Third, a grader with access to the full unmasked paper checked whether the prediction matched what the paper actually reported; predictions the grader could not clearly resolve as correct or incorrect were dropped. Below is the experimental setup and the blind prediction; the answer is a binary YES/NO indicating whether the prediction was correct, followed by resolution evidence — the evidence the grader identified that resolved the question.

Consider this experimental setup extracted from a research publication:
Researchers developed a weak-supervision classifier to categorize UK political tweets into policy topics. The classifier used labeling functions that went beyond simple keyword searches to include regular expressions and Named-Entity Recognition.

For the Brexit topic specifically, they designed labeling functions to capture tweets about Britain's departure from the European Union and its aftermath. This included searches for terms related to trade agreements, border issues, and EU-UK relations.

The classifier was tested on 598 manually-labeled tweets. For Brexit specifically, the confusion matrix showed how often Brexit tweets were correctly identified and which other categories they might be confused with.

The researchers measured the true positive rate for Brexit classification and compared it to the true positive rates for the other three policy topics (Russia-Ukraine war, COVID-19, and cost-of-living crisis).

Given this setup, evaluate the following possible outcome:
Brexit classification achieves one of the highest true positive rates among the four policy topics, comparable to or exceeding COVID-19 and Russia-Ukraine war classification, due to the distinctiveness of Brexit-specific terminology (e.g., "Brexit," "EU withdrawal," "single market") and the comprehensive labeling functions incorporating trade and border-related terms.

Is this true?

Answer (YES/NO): NO